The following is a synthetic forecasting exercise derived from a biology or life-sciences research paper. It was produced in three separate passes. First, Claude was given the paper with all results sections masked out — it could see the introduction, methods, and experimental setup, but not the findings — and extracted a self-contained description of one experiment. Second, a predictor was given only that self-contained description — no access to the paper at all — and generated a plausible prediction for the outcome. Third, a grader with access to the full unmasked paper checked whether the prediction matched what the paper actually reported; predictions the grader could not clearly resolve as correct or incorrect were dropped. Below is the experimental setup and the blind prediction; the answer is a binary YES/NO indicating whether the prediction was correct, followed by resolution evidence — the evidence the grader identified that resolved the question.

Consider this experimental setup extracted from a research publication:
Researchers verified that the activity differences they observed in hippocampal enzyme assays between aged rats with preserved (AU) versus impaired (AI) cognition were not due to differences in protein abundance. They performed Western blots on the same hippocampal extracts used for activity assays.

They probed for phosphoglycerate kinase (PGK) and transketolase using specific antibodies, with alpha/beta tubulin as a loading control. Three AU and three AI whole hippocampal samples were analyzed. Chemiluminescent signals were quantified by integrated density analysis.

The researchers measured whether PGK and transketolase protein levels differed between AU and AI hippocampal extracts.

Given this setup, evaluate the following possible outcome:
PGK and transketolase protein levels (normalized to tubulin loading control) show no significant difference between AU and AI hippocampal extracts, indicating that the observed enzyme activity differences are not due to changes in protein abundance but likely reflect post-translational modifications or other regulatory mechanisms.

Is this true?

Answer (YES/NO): NO